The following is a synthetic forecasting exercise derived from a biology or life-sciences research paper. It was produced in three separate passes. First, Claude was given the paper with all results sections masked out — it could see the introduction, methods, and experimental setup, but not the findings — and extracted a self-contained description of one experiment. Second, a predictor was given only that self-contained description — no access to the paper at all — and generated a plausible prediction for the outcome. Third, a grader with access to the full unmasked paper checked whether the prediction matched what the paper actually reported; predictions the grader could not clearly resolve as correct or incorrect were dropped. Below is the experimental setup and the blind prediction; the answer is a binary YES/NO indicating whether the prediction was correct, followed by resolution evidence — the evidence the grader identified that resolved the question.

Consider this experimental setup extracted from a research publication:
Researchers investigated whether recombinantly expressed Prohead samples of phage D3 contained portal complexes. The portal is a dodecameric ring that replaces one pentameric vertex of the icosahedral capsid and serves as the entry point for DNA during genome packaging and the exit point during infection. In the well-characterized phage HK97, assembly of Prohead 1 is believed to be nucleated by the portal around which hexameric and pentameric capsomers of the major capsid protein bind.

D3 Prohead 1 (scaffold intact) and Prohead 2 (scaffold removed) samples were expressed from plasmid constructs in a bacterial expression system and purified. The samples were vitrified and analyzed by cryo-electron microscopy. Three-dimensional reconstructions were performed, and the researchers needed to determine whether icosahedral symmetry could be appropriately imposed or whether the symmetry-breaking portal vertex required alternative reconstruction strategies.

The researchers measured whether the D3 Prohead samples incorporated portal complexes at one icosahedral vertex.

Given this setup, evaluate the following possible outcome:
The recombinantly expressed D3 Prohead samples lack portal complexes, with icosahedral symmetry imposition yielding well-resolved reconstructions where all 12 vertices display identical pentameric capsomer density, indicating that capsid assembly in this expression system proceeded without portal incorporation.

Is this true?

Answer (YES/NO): YES